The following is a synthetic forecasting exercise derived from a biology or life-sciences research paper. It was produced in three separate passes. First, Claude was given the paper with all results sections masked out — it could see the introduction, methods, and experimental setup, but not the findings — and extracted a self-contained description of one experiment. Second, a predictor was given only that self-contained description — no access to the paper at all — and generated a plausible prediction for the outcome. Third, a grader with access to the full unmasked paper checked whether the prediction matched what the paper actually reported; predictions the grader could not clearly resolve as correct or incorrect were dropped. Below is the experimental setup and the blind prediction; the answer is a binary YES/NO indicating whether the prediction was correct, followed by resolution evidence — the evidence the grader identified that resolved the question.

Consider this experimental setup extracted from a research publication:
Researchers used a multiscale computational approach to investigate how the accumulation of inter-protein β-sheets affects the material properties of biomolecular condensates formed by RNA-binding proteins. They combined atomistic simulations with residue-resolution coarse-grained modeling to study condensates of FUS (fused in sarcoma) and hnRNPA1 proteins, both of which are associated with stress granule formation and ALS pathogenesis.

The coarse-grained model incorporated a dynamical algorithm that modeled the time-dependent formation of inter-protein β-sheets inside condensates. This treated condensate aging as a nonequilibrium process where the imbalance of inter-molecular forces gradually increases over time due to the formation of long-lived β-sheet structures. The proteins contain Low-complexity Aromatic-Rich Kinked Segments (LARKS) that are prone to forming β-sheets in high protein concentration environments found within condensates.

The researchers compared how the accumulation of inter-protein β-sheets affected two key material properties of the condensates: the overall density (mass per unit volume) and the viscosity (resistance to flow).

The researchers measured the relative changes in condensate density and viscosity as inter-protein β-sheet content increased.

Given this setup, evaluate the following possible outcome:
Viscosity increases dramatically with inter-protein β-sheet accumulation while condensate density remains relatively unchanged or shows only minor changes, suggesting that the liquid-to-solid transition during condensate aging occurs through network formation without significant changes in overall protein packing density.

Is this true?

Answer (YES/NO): YES